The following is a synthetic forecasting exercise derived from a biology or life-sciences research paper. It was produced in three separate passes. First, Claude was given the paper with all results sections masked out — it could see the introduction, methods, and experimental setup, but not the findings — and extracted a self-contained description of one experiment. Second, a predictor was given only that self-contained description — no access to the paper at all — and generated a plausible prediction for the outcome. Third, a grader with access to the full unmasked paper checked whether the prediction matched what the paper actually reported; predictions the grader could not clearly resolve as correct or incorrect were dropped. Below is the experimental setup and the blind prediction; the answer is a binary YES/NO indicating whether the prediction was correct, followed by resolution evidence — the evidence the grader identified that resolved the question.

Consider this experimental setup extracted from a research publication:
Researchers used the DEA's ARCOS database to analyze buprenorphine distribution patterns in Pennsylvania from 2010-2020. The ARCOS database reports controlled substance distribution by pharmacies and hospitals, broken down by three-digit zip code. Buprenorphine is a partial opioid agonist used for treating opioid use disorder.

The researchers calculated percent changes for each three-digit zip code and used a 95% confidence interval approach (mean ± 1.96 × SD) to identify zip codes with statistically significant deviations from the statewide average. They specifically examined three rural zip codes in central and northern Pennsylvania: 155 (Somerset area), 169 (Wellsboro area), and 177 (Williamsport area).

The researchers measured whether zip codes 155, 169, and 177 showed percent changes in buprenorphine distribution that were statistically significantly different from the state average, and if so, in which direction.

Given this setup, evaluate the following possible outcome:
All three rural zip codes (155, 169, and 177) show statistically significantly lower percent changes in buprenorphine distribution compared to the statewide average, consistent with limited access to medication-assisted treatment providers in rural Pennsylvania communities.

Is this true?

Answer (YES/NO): NO